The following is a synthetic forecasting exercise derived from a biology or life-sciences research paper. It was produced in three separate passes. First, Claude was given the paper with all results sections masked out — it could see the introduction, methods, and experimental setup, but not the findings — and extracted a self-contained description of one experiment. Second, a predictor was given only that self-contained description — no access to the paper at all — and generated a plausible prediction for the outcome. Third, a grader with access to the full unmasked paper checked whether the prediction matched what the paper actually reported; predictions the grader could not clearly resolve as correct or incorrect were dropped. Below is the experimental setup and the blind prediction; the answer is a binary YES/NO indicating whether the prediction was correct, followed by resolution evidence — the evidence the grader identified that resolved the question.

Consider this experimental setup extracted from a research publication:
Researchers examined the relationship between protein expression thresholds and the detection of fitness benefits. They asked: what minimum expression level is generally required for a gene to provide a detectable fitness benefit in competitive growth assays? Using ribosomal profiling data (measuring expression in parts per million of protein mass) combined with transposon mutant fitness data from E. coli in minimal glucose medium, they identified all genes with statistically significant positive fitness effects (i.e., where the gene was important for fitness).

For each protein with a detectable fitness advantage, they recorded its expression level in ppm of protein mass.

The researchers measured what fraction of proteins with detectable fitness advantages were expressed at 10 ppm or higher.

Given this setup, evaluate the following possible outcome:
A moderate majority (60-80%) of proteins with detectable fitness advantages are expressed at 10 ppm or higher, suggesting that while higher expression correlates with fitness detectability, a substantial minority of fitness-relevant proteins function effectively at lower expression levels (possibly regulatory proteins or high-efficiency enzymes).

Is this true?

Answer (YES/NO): NO